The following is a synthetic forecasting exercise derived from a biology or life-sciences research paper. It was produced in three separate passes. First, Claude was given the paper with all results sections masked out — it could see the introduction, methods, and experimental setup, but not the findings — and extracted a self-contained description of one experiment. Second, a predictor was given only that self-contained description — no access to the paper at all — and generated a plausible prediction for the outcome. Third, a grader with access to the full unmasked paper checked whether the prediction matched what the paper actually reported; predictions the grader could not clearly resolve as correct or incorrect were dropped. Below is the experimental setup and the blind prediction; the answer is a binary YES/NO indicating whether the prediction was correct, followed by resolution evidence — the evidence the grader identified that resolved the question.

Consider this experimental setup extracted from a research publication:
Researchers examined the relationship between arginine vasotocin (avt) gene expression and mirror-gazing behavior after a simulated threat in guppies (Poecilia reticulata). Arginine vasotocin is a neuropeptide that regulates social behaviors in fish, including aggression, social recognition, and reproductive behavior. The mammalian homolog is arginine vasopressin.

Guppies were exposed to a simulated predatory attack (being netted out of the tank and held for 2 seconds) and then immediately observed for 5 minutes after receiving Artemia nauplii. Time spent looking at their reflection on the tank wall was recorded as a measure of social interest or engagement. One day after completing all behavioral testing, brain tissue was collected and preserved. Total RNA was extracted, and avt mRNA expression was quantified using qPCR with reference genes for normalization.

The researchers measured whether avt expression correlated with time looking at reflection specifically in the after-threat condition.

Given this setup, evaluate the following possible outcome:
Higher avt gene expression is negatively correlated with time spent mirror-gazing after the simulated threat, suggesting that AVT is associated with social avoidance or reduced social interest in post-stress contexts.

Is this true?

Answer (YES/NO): NO